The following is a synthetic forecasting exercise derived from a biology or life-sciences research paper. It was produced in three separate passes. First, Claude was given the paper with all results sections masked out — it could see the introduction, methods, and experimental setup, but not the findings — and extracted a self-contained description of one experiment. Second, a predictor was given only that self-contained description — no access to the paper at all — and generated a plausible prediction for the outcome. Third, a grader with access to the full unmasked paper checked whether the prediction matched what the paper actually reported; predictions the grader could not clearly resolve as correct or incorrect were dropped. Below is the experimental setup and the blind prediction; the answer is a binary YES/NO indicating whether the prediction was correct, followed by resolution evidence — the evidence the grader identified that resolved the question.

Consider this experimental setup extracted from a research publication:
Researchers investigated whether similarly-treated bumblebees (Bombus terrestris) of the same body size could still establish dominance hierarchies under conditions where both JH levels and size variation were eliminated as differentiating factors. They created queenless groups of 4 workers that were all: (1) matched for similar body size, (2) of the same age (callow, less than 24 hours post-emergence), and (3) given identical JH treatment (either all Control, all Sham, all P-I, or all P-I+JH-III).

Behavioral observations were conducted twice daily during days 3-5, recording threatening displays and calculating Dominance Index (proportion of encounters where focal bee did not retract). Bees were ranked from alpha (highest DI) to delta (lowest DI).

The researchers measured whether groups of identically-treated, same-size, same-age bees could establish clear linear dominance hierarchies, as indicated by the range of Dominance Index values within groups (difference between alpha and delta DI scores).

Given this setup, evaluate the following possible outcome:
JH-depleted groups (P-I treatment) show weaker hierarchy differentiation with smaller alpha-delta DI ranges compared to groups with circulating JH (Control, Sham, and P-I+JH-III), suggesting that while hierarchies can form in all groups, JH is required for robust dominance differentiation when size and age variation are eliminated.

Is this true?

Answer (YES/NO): YES